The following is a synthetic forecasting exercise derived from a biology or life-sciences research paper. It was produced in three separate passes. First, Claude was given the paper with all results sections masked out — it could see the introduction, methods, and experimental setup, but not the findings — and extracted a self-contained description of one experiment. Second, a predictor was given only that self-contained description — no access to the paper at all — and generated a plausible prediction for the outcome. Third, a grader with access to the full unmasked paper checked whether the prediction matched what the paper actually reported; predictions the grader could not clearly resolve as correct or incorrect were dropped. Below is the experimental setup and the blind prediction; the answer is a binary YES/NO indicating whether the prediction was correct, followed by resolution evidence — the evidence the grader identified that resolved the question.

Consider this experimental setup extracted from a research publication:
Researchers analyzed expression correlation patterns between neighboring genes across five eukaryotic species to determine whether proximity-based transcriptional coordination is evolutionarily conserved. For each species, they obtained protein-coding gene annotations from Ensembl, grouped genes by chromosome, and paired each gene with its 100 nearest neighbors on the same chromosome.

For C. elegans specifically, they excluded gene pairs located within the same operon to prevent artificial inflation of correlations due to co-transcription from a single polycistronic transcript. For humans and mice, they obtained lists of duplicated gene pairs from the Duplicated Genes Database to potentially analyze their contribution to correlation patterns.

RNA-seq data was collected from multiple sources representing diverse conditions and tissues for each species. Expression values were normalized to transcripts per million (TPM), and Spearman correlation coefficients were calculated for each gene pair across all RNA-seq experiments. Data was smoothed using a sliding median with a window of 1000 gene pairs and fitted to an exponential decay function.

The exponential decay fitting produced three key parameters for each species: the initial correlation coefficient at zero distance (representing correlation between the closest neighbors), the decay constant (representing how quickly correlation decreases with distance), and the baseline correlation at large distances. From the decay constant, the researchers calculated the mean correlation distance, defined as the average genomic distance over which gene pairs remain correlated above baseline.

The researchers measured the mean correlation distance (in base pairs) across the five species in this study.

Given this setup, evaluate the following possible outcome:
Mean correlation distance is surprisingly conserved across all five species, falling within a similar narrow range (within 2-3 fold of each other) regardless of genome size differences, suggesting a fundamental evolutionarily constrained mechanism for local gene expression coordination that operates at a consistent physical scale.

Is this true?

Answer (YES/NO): NO